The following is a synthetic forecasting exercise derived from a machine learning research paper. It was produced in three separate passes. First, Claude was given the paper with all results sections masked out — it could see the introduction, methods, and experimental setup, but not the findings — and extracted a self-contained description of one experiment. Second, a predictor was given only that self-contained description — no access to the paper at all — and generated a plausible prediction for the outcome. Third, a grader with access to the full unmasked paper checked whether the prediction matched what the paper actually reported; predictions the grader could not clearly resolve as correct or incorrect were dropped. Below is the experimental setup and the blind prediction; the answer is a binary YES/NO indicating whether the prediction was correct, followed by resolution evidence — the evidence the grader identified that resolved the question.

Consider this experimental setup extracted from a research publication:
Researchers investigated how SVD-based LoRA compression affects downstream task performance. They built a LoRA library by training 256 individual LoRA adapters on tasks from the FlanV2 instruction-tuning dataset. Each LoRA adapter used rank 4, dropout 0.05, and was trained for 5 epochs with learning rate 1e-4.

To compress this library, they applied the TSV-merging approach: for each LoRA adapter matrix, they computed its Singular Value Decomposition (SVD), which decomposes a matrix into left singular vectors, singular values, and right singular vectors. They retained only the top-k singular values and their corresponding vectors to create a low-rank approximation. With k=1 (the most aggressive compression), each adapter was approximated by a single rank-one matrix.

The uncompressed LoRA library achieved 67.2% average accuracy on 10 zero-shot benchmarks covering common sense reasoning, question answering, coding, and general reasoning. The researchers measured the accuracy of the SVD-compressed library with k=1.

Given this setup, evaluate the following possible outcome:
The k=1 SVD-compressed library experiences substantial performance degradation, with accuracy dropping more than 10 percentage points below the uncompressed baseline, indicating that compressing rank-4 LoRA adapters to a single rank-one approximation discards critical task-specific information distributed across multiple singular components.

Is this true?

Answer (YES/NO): NO